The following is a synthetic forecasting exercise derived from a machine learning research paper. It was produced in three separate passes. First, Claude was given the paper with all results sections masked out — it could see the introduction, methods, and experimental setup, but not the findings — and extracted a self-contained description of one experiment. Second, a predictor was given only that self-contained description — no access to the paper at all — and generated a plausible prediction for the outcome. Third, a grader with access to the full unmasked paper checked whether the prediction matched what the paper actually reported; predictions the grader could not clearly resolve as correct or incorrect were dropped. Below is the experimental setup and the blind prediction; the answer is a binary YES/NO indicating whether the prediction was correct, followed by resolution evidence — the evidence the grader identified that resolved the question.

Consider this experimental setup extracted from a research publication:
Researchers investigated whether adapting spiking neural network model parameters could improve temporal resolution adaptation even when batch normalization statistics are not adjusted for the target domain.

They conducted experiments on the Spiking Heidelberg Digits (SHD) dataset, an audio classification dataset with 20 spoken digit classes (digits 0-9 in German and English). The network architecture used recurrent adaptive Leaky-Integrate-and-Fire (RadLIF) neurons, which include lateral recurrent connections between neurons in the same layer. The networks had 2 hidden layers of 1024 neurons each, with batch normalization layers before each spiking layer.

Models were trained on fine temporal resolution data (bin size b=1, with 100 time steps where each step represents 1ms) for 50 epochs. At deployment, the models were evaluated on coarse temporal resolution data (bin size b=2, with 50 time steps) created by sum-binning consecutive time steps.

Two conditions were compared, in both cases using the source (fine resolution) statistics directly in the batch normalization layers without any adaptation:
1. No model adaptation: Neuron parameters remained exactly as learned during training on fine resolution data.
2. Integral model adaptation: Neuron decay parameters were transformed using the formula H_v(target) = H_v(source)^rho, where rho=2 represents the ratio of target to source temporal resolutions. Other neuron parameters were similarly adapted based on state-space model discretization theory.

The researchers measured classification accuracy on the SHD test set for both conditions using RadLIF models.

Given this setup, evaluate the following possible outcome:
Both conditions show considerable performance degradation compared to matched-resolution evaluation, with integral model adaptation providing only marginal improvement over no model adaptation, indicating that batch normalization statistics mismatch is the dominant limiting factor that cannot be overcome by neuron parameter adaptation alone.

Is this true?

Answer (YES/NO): NO